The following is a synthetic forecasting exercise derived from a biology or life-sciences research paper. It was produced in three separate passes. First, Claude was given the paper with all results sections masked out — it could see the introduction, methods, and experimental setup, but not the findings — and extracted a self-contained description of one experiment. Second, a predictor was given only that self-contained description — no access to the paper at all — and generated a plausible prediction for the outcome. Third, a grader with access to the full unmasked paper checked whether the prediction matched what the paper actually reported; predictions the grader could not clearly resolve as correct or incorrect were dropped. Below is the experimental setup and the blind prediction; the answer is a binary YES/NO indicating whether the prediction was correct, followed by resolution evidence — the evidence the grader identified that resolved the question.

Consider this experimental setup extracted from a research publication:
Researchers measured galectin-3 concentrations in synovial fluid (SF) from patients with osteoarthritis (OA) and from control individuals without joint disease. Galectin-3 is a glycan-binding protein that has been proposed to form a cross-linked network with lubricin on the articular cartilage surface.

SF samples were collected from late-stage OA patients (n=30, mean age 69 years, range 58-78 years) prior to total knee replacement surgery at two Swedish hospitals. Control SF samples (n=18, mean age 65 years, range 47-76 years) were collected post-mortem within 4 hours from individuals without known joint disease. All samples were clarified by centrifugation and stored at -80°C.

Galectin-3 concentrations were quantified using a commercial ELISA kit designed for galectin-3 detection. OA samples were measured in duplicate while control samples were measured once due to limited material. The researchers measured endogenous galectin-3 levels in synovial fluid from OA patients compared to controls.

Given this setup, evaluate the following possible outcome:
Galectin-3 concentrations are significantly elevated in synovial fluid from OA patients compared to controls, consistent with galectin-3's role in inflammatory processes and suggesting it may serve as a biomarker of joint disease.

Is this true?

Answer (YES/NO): NO